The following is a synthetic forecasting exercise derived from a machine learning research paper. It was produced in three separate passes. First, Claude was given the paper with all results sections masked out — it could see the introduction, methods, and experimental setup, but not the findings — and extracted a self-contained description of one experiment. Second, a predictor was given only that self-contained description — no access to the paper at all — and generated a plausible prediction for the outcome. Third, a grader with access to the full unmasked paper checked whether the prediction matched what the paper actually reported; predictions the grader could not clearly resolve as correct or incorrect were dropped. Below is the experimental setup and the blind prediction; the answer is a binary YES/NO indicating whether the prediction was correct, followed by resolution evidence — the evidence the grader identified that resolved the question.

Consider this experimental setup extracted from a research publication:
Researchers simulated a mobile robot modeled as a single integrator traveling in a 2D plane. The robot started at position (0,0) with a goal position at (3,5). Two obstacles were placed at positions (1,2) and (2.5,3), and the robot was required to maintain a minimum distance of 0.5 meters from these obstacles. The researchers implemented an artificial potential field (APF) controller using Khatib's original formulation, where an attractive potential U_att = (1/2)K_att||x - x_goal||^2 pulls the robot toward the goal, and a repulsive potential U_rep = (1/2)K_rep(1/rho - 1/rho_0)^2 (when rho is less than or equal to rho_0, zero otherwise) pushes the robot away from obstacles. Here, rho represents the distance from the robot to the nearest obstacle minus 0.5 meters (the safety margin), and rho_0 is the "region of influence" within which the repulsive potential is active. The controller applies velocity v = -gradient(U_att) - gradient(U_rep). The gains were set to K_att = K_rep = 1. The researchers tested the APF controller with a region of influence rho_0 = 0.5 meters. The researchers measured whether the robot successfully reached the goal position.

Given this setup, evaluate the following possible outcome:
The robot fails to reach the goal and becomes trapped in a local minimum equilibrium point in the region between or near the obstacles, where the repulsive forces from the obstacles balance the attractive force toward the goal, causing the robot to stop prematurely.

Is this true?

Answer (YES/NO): YES